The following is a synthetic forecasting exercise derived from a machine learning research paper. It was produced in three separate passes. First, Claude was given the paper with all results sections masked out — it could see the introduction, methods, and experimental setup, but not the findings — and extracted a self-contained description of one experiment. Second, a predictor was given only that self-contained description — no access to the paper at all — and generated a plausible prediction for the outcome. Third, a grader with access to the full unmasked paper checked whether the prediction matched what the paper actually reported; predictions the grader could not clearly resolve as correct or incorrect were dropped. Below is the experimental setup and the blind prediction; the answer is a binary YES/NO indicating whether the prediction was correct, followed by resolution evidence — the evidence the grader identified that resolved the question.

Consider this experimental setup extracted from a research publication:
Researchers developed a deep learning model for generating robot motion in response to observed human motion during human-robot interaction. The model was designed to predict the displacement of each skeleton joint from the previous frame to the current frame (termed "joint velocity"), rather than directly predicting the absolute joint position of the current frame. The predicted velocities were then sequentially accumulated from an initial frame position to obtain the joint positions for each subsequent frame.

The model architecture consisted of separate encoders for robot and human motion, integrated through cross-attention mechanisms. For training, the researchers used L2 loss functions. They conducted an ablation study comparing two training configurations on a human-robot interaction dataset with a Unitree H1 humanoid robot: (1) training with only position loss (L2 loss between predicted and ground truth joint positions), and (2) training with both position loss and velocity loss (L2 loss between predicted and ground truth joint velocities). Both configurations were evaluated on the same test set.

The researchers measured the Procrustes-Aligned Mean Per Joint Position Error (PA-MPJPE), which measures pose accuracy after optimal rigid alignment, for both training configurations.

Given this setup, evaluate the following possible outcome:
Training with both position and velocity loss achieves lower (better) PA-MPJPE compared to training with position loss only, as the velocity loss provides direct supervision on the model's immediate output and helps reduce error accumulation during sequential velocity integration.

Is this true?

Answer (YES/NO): YES